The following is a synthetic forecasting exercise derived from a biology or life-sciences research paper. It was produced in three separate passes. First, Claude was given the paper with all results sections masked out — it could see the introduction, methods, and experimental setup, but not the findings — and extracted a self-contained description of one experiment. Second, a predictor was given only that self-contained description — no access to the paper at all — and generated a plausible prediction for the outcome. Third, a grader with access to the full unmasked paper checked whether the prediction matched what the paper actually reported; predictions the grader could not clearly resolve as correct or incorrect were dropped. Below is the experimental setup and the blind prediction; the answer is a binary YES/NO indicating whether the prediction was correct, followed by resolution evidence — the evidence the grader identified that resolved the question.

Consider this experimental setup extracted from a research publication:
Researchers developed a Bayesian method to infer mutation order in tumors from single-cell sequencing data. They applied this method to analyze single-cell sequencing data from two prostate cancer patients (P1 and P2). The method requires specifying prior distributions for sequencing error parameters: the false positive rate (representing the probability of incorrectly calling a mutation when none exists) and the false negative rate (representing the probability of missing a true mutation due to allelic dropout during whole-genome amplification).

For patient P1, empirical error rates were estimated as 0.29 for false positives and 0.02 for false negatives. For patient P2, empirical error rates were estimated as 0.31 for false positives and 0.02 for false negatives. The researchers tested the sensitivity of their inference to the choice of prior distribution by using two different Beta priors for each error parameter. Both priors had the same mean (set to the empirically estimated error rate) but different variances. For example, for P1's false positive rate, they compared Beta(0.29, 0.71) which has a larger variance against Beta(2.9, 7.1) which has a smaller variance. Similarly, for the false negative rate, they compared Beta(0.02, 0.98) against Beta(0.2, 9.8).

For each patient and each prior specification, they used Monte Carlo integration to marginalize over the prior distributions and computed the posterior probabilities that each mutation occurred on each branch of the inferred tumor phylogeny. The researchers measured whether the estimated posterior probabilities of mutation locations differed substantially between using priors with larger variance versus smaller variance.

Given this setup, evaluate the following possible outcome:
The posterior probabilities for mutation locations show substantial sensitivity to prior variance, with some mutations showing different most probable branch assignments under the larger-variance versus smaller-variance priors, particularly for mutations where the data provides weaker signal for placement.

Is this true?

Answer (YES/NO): NO